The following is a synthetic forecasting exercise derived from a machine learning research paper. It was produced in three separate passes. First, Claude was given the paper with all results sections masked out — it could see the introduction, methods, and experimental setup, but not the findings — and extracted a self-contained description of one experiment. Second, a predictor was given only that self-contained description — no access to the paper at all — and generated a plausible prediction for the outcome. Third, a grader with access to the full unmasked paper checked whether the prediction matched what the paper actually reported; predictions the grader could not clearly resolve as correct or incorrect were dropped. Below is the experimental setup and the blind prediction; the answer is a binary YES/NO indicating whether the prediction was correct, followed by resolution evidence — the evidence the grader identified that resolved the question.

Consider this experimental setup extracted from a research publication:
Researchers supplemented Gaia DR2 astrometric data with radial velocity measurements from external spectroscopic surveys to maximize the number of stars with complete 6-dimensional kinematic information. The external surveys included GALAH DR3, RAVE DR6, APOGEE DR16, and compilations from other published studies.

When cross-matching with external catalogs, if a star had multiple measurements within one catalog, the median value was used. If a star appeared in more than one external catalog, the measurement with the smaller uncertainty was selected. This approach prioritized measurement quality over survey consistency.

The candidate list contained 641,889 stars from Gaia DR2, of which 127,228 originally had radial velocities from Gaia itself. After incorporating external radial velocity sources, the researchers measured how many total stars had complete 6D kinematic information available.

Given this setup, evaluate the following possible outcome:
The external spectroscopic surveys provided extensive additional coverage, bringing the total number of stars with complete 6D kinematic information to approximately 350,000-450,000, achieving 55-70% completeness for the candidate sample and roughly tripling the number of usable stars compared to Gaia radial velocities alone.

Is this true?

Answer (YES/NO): NO